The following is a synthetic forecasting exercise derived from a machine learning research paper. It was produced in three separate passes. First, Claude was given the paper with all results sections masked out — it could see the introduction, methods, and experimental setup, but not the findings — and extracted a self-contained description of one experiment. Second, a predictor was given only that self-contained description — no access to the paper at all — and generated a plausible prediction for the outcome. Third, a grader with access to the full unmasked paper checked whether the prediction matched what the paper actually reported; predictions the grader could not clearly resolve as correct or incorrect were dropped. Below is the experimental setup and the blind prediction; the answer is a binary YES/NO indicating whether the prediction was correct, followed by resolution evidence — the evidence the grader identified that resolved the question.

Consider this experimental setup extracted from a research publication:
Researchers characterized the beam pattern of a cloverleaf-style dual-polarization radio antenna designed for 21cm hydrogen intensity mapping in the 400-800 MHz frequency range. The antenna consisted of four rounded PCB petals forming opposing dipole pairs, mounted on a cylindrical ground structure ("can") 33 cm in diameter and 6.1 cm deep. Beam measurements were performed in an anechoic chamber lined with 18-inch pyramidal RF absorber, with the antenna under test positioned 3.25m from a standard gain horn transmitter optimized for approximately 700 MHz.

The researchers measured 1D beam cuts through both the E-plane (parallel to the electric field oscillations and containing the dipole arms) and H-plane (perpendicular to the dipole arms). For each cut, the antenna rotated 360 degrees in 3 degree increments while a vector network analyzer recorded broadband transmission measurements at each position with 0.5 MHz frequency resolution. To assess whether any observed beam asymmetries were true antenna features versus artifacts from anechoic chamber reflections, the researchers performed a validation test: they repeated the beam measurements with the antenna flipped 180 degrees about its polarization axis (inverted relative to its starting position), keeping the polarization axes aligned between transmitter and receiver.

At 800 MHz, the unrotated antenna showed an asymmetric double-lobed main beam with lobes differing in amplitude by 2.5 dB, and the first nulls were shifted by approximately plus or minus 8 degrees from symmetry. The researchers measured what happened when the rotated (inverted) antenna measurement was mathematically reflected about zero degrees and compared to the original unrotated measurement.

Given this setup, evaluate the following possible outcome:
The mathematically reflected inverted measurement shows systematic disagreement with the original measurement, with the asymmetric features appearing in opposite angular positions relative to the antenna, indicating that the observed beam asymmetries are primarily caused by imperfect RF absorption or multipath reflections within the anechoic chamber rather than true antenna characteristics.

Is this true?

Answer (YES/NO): NO